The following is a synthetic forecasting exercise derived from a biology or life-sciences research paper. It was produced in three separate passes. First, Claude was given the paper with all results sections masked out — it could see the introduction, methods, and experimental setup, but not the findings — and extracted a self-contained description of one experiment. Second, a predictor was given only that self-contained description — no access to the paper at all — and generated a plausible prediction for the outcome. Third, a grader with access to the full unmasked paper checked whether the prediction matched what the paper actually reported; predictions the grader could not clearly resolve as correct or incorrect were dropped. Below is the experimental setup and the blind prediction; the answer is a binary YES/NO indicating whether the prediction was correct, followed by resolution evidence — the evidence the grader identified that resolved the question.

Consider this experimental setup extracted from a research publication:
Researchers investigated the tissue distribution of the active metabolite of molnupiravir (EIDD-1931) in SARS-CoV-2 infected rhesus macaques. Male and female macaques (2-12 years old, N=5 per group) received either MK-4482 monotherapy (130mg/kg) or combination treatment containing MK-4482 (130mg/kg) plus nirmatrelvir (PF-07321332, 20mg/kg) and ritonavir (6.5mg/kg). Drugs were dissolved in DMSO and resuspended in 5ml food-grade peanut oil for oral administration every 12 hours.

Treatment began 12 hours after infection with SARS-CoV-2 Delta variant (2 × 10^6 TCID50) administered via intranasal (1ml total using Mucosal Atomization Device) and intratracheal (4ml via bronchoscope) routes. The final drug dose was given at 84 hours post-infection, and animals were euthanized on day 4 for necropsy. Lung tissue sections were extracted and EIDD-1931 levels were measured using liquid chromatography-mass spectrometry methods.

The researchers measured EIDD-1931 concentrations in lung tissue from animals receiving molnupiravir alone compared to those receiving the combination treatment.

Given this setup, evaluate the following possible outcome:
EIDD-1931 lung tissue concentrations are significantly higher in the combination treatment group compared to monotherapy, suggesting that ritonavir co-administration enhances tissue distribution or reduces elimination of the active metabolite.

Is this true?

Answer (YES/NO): NO